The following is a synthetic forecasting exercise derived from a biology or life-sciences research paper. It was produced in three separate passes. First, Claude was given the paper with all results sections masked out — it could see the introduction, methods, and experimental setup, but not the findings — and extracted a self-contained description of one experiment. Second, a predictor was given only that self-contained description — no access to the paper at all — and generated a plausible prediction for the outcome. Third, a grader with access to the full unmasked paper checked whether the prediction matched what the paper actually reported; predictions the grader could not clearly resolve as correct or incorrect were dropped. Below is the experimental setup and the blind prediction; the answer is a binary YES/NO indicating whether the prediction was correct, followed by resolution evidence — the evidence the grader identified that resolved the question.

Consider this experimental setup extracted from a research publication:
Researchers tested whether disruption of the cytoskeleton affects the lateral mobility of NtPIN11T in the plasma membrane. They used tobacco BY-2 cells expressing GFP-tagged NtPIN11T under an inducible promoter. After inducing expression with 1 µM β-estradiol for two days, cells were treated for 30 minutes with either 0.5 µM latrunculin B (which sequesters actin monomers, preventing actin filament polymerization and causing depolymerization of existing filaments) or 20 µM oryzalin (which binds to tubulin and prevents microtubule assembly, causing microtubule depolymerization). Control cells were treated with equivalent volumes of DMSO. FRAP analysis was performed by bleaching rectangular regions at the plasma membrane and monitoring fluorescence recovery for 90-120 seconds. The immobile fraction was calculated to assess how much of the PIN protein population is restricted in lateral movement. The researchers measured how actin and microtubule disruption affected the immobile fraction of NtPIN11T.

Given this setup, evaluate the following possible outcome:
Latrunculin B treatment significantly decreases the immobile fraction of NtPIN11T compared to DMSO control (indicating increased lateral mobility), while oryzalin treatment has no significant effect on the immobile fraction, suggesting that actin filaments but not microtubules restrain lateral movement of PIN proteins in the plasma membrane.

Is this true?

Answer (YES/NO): NO